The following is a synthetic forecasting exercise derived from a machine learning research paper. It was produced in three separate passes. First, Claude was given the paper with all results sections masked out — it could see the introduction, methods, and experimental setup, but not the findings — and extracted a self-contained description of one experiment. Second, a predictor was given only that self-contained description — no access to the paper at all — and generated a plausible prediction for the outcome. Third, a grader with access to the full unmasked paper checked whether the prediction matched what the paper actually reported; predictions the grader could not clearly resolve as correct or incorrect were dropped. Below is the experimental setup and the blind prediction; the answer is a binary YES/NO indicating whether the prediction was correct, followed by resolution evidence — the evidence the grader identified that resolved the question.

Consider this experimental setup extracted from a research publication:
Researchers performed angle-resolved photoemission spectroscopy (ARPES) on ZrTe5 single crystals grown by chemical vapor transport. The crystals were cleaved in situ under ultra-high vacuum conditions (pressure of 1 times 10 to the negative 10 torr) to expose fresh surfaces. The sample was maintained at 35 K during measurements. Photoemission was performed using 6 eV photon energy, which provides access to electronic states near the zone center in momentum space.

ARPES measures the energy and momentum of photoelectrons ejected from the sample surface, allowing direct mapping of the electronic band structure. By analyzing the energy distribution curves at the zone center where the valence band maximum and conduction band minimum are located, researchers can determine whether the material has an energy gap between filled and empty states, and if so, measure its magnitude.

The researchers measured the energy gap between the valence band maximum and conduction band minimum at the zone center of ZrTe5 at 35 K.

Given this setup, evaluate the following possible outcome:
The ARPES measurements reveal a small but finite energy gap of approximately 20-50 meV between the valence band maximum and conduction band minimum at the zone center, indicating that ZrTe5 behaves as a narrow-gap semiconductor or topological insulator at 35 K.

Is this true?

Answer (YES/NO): YES